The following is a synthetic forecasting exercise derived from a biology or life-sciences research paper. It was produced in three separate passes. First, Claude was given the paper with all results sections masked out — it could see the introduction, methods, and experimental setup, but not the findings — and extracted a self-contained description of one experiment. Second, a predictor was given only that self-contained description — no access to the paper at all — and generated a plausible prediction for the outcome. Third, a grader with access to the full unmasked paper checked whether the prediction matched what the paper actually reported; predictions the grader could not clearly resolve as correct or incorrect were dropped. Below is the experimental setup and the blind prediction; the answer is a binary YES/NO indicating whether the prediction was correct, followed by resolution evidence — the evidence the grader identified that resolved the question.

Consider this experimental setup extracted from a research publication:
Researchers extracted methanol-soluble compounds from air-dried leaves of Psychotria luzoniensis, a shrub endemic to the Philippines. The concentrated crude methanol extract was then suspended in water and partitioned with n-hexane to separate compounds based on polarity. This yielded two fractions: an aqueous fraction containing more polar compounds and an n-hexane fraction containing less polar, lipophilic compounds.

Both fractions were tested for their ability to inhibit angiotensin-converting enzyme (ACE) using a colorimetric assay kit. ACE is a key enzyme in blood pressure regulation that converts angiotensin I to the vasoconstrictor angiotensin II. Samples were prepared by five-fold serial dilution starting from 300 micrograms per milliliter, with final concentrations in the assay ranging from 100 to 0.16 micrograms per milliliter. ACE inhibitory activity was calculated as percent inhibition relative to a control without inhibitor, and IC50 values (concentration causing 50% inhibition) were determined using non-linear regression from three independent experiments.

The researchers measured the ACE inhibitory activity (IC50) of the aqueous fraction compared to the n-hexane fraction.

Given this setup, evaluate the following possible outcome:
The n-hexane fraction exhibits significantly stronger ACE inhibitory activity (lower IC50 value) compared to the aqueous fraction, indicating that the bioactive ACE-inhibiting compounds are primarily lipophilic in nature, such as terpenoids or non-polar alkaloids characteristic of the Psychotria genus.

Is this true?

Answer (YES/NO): NO